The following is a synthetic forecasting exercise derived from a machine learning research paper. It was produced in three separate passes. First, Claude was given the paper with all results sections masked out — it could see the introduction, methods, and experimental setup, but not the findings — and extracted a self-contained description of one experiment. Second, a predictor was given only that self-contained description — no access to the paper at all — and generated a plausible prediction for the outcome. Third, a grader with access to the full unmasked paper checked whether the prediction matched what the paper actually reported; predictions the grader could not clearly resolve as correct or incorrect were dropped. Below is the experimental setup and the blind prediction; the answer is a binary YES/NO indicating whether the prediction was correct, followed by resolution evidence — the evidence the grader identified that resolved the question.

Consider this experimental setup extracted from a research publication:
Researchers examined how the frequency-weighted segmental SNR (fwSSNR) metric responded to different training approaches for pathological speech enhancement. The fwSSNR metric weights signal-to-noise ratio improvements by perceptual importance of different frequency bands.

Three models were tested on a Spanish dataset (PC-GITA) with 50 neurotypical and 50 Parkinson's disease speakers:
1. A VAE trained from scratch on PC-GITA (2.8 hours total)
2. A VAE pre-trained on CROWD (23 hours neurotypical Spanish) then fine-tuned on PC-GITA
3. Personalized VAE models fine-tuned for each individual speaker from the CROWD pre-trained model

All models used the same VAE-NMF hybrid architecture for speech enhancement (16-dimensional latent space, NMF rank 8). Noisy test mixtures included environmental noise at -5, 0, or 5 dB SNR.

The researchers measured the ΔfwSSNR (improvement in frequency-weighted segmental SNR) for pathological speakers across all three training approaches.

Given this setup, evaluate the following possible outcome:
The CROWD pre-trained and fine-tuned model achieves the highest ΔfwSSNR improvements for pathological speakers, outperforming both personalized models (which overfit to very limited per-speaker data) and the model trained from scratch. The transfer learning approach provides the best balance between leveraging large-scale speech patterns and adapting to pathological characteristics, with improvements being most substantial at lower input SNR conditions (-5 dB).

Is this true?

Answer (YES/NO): NO